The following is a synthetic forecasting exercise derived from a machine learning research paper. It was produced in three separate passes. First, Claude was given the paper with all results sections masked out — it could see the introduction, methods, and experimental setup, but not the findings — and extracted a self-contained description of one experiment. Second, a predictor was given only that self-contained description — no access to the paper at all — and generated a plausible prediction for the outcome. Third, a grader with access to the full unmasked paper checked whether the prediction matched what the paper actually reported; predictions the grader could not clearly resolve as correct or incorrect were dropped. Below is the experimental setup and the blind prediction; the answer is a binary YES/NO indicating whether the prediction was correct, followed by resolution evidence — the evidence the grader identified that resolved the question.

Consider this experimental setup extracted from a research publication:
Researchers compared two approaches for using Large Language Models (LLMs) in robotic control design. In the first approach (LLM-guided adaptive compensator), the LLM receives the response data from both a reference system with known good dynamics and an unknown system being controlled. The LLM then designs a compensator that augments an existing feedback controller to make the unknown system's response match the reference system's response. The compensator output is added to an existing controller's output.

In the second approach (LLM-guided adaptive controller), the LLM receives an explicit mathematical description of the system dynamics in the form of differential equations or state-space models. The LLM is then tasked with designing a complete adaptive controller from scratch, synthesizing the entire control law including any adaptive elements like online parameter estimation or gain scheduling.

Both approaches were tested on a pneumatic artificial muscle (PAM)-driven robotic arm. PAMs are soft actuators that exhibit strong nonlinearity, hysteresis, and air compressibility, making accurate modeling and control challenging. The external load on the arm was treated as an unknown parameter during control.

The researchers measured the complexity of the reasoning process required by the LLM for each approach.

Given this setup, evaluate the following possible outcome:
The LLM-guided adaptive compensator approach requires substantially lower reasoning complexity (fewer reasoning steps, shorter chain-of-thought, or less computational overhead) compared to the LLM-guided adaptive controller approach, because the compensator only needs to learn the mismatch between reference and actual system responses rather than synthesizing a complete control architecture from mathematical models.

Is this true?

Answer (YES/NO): YES